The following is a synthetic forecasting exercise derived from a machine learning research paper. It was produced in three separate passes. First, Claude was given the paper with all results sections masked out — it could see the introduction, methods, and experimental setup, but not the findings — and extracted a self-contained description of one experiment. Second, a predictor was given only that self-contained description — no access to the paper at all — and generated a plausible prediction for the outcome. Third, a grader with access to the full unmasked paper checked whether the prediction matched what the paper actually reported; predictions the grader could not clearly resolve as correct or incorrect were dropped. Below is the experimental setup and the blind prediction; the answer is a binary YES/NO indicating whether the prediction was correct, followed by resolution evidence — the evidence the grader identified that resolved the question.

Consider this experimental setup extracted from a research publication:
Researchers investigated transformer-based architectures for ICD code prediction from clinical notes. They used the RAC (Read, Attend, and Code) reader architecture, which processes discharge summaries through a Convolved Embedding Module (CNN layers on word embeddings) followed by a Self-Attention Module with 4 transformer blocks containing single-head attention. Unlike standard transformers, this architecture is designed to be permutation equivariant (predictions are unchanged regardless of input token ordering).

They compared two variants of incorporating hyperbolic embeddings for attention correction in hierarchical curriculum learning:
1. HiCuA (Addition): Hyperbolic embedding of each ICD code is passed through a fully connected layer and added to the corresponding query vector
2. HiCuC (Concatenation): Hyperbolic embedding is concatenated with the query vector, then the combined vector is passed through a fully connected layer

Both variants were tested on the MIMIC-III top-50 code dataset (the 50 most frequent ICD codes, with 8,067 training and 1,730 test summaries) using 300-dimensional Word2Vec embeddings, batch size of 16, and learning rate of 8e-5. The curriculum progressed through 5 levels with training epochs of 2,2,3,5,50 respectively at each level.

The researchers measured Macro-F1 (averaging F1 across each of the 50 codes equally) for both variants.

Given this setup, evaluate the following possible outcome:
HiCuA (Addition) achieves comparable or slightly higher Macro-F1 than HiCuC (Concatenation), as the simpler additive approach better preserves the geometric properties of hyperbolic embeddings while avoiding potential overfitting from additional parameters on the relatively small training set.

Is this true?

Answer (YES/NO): YES